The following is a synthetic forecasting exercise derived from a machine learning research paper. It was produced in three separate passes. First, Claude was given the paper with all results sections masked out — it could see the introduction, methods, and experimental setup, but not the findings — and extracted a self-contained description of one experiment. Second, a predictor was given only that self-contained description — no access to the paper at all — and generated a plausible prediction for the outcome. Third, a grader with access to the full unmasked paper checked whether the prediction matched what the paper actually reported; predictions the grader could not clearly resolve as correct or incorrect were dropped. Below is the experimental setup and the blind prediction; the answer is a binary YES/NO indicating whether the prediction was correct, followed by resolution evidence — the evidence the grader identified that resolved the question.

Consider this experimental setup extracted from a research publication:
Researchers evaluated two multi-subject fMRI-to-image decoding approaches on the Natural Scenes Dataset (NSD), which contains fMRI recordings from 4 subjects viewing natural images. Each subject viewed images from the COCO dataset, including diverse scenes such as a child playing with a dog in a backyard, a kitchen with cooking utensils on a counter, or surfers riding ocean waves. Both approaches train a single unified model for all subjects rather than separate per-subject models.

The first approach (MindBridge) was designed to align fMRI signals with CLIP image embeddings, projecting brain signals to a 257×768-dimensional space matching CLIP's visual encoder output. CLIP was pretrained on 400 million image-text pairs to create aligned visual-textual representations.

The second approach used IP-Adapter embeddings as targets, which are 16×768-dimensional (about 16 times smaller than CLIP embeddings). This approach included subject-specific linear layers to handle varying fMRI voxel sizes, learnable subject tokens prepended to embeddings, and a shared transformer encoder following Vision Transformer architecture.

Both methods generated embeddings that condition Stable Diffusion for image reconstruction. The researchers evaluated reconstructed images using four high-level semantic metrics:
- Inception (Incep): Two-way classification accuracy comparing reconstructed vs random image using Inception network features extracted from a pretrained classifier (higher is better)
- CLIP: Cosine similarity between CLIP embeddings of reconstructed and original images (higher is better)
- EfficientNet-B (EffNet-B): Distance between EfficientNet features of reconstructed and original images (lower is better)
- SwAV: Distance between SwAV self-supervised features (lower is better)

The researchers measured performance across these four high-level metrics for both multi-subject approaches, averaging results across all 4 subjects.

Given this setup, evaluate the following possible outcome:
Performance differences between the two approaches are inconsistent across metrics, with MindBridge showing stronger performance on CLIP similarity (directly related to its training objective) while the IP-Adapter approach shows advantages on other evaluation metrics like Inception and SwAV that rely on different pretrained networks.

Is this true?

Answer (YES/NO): YES